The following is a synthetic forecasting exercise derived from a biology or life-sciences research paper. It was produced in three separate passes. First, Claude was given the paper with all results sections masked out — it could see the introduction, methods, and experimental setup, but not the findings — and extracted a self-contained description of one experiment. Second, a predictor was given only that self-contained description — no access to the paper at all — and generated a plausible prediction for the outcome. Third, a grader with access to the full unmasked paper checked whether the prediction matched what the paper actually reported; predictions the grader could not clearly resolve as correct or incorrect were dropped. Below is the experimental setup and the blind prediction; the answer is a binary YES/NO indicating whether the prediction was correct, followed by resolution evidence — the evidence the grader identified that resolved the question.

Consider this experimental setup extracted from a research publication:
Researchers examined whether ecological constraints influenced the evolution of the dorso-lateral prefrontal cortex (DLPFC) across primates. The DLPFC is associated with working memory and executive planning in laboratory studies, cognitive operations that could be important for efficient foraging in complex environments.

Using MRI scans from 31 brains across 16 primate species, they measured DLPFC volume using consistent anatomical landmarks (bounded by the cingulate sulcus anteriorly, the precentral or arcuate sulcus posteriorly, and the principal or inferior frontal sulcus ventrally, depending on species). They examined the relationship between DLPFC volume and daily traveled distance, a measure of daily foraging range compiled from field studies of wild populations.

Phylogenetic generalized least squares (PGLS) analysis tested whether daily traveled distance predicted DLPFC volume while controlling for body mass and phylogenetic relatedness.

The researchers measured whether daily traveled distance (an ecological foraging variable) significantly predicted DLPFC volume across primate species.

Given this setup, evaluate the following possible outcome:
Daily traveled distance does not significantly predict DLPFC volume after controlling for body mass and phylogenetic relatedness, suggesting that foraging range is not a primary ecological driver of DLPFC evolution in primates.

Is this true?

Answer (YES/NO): NO